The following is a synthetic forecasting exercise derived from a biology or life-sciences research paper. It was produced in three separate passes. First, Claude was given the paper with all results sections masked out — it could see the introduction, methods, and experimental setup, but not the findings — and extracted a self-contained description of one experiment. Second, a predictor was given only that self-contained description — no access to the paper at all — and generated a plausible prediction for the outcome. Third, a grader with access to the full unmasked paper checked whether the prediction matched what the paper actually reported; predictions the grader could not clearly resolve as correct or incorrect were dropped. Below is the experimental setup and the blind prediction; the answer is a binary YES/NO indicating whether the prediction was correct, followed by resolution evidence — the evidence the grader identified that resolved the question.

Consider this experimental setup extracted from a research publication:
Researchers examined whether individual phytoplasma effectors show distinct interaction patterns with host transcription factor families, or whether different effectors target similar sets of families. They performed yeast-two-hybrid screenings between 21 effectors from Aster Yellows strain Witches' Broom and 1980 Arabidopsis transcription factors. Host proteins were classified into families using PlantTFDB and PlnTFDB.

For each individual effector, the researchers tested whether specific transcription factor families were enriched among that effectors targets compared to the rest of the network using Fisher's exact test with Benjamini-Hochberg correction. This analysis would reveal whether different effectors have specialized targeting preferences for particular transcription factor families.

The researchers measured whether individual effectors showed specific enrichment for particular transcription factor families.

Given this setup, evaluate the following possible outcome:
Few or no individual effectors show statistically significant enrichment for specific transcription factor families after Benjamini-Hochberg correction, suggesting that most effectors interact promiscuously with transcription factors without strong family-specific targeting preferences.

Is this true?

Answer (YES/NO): NO